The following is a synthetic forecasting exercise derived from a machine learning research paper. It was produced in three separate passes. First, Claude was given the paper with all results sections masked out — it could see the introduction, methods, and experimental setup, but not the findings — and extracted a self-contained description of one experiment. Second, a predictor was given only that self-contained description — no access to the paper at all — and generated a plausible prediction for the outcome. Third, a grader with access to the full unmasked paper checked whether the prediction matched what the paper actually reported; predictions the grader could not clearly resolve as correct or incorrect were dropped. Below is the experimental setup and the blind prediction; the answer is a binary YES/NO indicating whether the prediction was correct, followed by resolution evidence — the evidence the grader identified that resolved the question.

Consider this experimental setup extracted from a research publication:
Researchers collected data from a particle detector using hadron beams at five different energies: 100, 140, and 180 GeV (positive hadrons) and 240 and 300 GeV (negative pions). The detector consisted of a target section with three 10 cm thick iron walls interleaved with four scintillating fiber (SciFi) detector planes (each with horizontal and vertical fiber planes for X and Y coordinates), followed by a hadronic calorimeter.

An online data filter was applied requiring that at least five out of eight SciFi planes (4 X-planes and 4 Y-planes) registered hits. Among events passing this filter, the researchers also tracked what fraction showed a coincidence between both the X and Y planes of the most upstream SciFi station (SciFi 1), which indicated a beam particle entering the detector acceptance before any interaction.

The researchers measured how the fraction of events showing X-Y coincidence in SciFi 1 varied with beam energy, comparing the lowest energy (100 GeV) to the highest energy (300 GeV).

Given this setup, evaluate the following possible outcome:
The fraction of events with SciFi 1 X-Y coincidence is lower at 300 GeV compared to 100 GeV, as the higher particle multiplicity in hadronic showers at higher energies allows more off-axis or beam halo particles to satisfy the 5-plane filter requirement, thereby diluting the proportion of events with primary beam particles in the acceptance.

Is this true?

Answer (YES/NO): YES